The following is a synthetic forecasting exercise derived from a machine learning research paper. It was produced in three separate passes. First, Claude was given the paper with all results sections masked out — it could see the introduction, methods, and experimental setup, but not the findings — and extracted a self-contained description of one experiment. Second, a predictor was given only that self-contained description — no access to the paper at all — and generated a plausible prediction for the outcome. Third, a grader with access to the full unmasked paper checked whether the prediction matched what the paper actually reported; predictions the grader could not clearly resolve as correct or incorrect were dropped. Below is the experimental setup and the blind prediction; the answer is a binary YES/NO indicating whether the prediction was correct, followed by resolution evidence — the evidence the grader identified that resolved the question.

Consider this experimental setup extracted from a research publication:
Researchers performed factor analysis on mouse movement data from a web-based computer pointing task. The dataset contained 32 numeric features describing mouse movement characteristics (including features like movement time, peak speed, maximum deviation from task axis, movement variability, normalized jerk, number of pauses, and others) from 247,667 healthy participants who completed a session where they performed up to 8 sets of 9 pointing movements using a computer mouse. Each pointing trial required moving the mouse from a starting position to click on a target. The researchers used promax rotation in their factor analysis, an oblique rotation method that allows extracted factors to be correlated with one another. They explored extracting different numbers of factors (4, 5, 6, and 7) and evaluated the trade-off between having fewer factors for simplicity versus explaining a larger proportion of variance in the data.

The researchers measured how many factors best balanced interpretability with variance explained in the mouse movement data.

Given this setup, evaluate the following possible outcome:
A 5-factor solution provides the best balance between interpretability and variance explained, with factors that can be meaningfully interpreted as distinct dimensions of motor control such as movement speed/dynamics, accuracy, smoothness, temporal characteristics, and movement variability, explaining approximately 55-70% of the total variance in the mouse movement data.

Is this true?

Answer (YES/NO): NO